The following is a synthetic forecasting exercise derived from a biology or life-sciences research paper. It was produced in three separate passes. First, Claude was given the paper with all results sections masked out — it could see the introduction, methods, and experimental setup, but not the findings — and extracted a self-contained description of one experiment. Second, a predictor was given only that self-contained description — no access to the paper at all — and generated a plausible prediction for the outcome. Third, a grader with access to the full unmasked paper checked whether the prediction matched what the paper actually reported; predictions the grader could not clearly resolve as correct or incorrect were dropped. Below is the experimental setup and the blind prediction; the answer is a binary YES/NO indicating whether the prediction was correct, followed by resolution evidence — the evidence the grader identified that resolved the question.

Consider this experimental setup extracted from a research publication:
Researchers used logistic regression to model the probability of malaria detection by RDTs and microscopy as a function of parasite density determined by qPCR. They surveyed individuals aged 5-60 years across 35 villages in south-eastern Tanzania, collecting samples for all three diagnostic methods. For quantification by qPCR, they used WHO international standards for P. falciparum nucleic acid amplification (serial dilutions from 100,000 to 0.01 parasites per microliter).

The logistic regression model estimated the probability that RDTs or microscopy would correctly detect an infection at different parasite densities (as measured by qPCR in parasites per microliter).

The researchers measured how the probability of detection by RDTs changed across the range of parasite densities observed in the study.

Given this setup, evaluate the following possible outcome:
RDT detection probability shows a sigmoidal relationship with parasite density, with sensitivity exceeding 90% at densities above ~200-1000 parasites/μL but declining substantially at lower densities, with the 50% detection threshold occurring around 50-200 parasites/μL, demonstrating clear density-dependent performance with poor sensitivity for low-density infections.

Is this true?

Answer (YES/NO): NO